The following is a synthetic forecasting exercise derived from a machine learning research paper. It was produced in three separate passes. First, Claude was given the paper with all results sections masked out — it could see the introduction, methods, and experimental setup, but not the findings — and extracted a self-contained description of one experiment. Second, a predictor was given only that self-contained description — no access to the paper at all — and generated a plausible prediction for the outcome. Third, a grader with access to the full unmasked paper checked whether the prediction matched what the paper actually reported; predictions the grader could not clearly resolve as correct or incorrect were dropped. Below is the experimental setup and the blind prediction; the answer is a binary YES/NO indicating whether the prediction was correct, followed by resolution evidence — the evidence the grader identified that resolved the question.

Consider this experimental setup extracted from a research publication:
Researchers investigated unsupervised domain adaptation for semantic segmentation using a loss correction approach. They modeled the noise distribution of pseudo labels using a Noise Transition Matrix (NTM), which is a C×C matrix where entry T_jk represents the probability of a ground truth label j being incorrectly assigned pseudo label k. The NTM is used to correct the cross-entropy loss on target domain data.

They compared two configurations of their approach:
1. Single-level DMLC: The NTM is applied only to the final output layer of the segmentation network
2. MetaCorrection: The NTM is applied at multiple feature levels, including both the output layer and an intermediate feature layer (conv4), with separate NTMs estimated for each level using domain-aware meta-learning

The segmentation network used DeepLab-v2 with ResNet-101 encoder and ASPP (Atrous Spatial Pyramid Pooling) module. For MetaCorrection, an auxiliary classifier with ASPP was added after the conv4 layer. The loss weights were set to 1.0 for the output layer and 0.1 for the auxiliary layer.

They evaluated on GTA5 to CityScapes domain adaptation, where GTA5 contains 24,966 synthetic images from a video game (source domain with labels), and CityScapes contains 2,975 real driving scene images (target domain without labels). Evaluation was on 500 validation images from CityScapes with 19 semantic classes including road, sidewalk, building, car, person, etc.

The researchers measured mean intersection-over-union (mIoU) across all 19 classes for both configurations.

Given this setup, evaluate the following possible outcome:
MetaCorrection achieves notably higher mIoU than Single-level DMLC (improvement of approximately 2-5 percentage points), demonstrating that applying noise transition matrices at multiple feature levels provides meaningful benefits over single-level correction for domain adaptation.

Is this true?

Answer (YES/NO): NO